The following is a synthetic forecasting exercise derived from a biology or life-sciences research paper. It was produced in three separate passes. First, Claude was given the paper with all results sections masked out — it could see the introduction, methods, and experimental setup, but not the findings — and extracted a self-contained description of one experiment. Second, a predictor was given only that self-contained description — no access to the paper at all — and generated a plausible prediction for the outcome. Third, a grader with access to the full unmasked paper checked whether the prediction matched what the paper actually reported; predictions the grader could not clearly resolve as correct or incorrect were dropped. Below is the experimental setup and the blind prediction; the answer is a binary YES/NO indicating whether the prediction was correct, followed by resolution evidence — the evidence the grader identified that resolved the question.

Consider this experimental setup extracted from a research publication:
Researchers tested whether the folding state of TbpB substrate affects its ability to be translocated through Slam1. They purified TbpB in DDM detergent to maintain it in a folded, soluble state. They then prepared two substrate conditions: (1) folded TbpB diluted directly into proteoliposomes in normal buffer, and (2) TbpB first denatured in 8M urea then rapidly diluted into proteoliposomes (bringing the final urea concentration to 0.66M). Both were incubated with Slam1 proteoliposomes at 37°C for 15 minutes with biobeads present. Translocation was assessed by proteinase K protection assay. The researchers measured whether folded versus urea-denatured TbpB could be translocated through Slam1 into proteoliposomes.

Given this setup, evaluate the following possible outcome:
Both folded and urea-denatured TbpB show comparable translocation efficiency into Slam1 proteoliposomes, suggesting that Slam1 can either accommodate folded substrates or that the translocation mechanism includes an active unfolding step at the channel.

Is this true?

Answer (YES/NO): NO